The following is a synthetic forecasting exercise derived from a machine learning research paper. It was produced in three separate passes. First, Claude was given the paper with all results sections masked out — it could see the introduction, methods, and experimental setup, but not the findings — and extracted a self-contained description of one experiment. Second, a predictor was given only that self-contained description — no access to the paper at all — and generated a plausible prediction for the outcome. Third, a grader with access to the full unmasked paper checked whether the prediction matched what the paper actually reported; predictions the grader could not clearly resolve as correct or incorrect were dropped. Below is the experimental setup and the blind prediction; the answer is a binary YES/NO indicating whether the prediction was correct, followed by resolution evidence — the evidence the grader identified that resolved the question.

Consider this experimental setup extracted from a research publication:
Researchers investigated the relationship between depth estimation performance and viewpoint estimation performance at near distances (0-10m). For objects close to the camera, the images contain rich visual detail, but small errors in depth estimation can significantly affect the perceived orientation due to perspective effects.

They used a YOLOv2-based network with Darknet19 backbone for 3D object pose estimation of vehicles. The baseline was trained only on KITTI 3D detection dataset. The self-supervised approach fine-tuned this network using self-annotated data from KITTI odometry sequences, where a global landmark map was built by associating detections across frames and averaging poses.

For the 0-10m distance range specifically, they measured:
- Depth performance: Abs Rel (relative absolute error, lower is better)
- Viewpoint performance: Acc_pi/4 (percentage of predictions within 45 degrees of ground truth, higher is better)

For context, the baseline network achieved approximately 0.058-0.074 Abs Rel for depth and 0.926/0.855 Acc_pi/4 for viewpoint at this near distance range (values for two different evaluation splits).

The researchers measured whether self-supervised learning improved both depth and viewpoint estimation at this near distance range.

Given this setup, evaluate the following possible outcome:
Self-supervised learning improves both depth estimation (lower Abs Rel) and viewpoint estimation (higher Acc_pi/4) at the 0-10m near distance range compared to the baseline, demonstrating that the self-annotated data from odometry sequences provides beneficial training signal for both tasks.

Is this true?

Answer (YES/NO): NO